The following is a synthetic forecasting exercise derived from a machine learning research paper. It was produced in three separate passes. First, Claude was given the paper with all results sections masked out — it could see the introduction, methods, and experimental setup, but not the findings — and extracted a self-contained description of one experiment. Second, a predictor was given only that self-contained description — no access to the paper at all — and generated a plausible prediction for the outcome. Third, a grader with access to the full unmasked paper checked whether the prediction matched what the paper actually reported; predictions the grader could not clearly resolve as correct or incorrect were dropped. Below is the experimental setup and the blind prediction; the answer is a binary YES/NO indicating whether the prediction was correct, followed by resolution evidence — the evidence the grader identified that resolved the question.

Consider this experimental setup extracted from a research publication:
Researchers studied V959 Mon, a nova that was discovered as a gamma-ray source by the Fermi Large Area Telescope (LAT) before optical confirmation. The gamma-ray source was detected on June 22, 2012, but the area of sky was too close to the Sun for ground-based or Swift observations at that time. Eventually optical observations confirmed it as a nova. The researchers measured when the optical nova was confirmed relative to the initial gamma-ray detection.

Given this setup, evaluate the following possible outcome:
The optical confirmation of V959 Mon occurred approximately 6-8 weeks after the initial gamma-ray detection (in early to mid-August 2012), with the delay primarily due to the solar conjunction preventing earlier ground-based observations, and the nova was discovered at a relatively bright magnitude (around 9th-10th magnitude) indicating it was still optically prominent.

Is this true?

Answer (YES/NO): YES